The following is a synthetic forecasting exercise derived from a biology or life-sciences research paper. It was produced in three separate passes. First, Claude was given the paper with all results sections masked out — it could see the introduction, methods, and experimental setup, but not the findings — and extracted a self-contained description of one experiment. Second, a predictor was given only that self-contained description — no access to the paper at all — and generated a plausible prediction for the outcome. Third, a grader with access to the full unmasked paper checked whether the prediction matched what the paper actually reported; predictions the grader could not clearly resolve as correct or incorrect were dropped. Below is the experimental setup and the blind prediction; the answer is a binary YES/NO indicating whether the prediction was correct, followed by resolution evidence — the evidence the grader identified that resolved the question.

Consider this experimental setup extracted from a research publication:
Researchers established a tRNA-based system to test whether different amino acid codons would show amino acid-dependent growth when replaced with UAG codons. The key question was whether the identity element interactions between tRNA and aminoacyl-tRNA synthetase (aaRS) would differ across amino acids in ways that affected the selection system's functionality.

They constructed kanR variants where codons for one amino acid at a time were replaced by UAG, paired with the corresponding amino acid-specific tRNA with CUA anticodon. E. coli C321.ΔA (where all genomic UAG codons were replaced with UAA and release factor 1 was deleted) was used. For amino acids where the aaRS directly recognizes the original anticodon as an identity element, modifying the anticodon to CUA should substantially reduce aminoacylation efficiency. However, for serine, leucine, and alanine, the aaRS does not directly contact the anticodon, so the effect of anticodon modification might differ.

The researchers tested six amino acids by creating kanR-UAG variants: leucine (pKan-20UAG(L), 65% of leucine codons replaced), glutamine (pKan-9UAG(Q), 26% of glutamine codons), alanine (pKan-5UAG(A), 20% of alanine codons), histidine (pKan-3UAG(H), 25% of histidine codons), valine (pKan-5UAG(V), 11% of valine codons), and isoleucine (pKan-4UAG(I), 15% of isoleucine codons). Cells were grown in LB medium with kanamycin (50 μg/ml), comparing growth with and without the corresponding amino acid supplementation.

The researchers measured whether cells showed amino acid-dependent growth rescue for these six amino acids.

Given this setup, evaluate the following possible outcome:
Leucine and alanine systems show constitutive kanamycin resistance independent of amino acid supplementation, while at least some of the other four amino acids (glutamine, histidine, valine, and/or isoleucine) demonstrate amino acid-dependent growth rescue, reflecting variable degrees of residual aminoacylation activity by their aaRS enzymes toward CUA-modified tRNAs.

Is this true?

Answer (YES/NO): NO